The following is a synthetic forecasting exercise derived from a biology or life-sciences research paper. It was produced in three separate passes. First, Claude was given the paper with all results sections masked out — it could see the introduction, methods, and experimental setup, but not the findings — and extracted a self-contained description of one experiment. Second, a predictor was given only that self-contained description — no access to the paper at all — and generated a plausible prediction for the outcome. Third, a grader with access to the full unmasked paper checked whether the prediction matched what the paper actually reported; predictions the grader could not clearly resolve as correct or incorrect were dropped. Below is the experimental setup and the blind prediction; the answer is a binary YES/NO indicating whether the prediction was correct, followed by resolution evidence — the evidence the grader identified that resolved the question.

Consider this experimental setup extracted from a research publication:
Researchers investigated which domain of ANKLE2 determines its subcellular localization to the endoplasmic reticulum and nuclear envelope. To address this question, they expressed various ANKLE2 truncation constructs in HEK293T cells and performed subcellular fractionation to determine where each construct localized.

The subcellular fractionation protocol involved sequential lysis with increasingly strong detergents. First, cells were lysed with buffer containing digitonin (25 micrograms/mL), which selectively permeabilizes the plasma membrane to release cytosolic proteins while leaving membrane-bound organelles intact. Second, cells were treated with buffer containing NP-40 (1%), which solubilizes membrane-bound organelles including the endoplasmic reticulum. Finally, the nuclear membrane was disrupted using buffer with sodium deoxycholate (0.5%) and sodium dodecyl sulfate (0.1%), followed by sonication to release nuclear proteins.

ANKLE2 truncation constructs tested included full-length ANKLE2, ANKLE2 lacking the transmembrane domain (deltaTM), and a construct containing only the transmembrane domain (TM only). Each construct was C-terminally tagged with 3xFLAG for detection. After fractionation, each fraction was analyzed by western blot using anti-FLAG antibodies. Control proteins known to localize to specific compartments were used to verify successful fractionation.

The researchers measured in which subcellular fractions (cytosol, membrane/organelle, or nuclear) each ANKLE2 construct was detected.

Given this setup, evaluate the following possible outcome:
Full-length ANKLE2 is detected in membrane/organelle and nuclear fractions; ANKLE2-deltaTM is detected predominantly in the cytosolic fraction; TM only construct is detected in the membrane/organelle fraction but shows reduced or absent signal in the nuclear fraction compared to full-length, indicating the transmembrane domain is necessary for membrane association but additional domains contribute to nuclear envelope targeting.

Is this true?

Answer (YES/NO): NO